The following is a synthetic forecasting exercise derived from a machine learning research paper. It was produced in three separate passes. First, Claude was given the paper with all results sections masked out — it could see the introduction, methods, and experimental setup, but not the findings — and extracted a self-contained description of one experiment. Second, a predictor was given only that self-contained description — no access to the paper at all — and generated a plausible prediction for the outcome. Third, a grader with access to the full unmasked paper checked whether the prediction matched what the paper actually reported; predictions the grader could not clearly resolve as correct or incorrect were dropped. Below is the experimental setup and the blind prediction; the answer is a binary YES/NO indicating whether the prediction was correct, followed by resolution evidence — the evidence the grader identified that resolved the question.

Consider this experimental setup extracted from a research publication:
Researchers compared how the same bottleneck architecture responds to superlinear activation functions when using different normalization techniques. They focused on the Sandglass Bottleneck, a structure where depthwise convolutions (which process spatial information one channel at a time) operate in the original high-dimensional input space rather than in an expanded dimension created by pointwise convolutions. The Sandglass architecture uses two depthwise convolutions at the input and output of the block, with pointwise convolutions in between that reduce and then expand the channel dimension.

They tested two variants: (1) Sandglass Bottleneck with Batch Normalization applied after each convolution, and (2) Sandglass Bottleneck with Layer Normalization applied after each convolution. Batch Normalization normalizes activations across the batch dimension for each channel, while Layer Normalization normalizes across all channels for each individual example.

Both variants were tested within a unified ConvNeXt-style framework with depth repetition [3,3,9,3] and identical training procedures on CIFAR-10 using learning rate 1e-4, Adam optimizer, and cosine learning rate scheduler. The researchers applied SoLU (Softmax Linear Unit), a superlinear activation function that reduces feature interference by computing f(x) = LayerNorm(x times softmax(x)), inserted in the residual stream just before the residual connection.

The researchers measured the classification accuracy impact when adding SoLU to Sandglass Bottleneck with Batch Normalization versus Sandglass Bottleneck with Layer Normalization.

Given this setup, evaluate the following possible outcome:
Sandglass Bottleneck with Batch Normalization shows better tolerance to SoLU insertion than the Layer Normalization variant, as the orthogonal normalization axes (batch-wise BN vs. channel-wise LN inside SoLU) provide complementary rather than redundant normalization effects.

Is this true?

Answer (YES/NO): NO